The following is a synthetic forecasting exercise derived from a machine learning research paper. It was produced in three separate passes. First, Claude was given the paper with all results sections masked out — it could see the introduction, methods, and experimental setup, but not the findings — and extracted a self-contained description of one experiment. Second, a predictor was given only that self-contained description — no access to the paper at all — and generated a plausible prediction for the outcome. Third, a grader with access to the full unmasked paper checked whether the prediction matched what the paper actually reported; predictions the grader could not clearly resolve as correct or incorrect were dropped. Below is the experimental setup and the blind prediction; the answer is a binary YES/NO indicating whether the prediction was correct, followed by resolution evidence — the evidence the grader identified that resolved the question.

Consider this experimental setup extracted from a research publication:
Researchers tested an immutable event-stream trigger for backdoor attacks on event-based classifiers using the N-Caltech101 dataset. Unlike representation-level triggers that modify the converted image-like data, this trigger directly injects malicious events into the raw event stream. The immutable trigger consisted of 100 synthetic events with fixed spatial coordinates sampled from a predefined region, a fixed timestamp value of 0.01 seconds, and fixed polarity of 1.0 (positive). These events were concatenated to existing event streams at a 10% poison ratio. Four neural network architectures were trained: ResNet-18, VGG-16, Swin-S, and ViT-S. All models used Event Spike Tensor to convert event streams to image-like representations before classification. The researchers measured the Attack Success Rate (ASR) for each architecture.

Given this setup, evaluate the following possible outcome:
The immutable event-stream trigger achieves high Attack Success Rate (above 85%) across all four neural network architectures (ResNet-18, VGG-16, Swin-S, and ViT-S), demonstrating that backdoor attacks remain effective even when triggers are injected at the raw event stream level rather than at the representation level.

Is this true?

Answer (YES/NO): NO